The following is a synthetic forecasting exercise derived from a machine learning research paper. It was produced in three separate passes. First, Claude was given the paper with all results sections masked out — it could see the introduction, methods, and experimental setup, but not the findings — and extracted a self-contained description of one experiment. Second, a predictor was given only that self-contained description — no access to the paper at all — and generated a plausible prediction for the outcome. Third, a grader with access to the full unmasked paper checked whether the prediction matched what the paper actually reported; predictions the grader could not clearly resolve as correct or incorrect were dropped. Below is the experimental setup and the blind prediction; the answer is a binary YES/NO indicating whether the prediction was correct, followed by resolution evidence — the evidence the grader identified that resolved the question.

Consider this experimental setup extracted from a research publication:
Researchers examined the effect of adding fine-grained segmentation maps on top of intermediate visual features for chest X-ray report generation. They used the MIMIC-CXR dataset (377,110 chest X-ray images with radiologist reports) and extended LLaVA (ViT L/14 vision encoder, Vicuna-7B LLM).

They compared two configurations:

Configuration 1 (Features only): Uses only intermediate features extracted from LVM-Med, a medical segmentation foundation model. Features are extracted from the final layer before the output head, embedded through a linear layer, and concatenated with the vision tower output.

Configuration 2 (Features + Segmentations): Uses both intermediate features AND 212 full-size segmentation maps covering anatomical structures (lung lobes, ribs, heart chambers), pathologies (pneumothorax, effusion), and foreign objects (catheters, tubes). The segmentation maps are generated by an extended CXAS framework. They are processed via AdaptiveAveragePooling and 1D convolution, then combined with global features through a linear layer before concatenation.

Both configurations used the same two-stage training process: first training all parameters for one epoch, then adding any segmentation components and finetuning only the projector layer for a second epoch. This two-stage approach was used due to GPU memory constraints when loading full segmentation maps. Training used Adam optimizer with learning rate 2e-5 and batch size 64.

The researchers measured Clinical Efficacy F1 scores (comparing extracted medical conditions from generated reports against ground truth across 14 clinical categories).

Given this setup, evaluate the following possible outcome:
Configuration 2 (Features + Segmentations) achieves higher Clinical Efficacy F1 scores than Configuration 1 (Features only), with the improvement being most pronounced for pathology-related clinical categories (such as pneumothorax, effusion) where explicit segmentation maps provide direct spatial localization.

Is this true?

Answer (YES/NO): NO